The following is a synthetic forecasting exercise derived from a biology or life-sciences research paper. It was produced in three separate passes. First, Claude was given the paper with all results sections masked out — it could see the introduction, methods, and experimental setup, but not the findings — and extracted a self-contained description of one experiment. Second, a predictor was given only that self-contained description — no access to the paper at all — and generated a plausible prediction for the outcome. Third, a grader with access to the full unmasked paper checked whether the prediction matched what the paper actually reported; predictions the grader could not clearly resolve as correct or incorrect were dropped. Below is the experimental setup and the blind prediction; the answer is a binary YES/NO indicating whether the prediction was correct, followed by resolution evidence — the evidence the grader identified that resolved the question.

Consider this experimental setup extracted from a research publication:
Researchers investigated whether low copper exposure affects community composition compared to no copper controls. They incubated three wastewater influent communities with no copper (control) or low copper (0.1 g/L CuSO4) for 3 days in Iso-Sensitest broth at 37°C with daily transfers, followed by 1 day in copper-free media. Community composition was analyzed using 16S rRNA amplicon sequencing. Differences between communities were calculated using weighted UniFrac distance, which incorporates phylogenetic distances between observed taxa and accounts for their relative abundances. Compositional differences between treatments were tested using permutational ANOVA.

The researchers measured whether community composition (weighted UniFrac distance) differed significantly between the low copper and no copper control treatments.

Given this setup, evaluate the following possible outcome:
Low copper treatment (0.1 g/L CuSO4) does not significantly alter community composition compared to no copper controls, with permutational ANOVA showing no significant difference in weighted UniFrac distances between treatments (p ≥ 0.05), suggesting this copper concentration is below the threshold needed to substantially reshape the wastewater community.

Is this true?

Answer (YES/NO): NO